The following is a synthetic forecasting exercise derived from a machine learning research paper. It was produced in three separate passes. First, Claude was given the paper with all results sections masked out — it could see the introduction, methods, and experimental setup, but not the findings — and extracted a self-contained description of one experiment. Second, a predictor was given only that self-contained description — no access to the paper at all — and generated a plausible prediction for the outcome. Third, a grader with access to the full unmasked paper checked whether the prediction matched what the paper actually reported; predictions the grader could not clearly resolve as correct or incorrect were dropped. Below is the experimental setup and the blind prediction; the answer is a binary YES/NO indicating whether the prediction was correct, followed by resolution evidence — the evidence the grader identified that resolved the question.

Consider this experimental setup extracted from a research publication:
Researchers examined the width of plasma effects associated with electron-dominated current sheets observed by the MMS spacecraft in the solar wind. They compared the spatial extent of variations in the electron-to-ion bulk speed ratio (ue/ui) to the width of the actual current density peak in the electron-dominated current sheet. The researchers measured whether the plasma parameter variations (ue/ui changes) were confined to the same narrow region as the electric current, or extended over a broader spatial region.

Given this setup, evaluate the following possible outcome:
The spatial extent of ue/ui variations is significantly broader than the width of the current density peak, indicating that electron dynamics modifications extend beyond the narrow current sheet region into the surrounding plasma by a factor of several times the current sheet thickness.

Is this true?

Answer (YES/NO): YES